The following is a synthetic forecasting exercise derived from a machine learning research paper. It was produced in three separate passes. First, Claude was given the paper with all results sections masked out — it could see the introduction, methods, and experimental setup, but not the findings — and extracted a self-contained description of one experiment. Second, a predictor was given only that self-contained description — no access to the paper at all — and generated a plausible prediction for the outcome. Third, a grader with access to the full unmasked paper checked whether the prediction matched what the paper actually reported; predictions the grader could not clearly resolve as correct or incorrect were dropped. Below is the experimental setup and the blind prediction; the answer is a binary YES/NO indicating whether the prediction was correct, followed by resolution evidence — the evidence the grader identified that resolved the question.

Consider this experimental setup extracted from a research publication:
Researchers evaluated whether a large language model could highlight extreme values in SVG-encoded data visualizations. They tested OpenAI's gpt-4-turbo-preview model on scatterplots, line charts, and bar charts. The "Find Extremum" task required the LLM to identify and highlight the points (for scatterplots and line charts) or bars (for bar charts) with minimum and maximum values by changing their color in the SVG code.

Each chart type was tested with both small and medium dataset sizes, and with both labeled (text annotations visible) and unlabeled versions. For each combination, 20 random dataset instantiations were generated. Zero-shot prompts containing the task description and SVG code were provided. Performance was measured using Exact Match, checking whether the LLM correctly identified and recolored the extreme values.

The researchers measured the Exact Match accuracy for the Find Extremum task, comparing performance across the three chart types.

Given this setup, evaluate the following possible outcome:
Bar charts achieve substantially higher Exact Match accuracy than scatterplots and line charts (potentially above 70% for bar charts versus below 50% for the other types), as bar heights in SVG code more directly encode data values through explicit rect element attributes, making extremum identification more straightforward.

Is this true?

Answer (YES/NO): NO